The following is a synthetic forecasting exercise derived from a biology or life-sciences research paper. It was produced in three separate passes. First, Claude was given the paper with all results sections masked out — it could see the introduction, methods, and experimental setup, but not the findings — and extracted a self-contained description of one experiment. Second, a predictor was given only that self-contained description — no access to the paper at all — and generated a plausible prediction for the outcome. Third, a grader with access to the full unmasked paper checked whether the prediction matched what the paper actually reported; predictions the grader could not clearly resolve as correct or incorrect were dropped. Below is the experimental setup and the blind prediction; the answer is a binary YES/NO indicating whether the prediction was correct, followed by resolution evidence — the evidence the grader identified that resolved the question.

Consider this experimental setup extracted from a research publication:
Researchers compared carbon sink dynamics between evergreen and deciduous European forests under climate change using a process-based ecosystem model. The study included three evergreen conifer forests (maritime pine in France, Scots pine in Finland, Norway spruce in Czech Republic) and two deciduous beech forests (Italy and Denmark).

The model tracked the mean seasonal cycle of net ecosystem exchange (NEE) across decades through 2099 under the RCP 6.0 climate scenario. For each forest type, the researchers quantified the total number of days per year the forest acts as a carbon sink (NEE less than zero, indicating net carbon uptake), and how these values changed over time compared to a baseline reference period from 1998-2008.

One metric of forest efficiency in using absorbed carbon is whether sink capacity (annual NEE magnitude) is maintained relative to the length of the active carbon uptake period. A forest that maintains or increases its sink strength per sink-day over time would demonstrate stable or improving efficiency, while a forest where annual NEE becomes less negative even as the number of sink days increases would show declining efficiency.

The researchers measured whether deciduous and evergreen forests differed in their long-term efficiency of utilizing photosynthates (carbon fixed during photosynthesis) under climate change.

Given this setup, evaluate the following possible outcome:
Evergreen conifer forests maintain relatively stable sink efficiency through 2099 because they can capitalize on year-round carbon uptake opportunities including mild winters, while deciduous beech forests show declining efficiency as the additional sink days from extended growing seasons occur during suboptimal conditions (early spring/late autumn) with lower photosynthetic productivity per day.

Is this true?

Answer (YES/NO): NO